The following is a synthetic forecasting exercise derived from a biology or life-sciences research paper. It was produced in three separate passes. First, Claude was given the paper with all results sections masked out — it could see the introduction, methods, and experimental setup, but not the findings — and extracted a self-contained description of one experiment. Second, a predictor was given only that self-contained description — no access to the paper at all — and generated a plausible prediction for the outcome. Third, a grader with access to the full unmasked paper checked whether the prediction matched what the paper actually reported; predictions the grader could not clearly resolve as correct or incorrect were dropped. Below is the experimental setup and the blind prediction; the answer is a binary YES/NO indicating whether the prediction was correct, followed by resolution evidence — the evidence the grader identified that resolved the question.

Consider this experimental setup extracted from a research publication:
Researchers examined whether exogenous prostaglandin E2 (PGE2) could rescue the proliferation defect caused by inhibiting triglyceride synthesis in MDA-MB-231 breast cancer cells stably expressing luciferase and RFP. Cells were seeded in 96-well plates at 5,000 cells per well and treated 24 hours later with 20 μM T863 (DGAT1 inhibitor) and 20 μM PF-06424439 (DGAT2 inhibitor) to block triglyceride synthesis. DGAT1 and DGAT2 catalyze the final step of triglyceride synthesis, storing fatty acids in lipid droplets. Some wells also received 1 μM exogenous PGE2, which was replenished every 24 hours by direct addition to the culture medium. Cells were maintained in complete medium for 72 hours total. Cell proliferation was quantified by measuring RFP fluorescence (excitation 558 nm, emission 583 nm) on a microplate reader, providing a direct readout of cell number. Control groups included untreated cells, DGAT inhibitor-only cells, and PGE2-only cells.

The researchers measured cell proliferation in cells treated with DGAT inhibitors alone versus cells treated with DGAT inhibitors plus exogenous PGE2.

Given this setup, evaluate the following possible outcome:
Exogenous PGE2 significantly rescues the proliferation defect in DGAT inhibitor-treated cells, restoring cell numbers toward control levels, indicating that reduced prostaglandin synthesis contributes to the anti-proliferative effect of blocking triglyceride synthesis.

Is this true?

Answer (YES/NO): NO